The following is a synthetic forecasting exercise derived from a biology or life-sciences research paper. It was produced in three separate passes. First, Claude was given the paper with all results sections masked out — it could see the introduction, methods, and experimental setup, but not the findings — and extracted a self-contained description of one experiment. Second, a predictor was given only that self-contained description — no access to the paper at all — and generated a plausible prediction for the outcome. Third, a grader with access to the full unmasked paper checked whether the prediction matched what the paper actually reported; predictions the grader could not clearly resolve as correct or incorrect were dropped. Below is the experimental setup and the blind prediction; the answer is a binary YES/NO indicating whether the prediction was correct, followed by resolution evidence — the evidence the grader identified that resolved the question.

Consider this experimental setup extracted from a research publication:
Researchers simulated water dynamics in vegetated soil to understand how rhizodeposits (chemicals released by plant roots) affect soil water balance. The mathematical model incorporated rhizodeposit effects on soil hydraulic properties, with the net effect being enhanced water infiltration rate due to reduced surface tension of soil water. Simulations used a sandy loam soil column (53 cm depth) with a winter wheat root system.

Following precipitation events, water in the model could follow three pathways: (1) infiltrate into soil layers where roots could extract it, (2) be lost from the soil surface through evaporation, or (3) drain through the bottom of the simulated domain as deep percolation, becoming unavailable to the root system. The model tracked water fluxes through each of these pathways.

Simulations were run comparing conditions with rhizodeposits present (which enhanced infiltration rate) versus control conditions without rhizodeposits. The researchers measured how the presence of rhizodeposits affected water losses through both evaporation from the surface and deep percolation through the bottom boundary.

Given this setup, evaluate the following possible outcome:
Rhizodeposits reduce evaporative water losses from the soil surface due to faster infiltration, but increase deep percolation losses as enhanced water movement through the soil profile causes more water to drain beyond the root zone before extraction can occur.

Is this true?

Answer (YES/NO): YES